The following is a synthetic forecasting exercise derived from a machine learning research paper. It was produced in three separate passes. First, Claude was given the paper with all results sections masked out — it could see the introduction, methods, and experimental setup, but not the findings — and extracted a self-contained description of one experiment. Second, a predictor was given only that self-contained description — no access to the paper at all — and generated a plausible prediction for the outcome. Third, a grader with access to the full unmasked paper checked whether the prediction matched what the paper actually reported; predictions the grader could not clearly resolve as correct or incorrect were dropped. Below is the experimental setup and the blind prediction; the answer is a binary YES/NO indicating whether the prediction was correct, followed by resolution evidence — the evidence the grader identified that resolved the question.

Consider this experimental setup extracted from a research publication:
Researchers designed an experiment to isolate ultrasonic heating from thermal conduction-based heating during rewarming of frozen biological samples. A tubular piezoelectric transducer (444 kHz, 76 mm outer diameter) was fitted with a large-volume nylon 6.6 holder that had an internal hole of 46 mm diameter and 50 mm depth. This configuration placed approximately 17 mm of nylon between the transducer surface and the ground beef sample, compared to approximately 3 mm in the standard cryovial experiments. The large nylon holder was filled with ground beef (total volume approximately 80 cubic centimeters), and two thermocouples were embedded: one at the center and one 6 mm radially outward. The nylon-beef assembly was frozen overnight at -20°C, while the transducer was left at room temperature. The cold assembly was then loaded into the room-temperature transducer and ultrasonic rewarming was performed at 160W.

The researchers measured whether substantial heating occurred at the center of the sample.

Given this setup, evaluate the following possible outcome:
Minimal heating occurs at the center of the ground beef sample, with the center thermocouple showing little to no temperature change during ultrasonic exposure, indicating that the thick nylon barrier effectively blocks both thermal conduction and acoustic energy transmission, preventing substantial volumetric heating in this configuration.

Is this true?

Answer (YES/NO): NO